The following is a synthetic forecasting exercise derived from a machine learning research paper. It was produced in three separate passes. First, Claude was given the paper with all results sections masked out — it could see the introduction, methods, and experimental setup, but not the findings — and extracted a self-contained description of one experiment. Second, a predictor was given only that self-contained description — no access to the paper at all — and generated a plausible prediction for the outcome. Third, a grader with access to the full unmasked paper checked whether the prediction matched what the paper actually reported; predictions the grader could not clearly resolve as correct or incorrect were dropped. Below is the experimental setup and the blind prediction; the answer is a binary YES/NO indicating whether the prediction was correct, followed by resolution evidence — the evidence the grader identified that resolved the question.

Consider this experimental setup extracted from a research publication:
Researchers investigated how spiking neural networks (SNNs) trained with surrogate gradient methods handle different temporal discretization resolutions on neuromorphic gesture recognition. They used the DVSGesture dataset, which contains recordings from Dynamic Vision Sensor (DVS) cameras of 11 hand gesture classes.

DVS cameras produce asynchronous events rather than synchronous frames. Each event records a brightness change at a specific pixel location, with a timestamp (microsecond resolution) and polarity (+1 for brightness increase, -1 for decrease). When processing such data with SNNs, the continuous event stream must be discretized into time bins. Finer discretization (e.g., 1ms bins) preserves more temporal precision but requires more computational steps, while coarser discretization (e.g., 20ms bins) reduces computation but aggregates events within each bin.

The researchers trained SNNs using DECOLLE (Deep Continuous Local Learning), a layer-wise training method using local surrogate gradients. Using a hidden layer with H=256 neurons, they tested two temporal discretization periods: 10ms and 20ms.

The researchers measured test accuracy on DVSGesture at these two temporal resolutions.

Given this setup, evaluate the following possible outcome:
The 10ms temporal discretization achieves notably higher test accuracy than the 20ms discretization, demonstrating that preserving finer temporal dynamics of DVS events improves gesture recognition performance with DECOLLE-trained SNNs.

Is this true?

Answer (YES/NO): YES